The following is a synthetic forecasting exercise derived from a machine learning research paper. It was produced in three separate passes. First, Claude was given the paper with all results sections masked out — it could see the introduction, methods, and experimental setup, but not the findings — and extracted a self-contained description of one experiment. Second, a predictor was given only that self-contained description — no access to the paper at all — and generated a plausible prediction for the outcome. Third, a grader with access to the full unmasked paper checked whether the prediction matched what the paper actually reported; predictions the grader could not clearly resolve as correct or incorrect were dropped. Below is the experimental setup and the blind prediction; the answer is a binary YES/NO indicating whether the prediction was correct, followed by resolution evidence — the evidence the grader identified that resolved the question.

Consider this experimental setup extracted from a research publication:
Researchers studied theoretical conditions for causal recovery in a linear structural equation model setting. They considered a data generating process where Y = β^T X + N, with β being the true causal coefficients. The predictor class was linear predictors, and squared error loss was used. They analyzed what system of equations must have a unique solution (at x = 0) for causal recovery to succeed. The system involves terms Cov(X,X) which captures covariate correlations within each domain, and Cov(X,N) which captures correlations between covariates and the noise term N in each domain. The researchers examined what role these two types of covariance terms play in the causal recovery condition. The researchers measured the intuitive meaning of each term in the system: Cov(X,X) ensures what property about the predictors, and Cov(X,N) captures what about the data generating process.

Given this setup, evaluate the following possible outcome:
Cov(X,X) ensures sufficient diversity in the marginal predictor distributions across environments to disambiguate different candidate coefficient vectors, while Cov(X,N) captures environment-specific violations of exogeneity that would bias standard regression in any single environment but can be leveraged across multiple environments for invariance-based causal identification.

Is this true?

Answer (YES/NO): NO